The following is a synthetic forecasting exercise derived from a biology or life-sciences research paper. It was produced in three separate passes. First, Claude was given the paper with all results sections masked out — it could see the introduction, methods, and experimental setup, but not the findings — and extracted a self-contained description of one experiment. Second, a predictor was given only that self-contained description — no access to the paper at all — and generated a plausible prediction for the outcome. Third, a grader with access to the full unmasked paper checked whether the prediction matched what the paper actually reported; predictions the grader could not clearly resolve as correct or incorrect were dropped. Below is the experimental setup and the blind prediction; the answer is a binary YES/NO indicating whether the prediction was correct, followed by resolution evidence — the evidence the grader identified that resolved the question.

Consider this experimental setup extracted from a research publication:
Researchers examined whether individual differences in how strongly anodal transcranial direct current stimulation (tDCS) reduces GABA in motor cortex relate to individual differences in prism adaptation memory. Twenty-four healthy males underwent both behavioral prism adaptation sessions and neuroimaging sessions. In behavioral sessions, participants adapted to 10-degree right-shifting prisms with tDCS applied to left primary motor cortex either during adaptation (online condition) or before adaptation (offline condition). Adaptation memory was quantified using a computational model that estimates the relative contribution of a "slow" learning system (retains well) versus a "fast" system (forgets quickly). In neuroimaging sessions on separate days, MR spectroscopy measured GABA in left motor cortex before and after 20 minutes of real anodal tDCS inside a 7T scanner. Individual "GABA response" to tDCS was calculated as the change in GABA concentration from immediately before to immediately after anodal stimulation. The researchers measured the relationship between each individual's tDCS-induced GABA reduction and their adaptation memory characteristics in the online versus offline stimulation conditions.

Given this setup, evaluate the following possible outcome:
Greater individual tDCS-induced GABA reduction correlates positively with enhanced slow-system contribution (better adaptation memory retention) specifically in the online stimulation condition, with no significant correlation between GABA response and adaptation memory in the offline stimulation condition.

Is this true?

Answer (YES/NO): YES